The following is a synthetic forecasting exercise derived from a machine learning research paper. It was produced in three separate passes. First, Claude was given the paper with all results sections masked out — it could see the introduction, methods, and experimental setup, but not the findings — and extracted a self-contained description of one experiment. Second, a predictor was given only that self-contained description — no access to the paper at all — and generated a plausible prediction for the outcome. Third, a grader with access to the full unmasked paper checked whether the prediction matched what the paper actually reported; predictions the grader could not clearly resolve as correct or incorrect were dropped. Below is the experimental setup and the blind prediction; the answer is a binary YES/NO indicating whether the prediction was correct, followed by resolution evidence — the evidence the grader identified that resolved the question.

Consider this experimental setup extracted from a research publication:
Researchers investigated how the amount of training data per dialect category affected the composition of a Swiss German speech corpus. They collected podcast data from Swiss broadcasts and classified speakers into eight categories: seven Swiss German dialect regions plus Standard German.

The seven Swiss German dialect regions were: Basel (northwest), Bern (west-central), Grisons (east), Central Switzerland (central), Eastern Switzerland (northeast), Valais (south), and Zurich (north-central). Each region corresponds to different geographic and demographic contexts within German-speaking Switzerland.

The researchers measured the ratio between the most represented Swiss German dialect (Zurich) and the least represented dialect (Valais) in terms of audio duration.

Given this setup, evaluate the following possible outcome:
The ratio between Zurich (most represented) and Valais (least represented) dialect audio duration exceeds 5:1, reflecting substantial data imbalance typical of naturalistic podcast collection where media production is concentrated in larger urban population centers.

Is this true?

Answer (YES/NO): YES